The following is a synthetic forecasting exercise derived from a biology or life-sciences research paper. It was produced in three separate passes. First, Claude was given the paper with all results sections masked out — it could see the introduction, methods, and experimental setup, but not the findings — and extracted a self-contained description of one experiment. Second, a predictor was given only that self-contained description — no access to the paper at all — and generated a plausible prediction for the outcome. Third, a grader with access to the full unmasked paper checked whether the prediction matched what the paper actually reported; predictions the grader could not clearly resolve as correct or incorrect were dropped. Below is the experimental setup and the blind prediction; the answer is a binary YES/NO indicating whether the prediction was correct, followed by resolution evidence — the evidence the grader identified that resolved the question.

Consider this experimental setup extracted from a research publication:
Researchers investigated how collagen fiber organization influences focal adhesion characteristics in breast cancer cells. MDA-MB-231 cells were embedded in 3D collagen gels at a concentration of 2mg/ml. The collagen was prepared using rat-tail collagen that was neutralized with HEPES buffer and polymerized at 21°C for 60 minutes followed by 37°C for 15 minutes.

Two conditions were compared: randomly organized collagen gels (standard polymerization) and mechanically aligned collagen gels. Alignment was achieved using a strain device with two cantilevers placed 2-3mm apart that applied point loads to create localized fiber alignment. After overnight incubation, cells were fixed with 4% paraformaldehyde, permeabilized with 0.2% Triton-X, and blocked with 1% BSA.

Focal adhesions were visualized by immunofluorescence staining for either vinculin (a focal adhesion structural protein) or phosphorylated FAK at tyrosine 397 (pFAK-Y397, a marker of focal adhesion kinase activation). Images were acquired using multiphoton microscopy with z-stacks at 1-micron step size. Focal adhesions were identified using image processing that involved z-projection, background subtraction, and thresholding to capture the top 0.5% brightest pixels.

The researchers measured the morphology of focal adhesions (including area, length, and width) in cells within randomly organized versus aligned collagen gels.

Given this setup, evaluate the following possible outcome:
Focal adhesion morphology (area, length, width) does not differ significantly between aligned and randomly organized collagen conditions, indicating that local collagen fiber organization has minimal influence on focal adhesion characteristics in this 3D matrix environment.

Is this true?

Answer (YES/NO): NO